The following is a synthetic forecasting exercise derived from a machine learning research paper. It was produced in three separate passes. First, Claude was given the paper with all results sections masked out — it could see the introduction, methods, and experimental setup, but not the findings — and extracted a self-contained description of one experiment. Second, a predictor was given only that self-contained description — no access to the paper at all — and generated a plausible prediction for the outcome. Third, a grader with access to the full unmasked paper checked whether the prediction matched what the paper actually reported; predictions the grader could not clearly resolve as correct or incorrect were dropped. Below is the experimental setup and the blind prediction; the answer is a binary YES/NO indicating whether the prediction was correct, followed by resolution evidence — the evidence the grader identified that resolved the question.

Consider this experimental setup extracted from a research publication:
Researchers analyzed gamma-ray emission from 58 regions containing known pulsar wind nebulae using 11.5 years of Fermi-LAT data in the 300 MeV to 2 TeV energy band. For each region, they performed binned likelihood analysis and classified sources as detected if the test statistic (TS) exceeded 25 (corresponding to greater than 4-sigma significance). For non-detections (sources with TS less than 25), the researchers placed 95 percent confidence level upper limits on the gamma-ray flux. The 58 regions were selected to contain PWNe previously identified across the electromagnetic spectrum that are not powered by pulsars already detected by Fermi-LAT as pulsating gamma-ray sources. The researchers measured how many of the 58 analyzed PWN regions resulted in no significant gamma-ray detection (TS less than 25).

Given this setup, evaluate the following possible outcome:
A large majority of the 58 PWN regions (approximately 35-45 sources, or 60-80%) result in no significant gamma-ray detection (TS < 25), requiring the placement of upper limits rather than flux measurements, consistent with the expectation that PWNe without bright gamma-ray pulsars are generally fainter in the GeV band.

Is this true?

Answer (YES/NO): NO